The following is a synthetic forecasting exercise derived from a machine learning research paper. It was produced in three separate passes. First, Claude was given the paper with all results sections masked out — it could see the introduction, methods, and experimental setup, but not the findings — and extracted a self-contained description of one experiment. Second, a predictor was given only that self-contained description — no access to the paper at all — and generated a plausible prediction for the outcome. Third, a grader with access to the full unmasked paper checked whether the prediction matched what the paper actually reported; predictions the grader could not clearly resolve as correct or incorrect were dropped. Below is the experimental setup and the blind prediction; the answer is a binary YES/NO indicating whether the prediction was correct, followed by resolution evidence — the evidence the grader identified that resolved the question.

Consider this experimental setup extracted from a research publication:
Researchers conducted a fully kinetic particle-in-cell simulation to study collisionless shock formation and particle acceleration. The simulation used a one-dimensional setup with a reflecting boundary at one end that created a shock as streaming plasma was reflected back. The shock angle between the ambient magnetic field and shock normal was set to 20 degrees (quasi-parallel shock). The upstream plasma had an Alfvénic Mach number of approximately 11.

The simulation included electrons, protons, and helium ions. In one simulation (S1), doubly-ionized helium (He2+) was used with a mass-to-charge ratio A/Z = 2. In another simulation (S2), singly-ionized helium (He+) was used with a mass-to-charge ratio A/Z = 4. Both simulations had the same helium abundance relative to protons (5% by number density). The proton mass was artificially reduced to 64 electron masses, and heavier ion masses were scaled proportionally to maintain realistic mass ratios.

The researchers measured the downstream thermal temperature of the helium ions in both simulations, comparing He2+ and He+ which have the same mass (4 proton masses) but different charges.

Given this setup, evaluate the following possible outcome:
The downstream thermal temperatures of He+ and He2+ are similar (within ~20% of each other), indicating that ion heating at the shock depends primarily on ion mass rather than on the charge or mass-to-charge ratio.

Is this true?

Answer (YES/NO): YES